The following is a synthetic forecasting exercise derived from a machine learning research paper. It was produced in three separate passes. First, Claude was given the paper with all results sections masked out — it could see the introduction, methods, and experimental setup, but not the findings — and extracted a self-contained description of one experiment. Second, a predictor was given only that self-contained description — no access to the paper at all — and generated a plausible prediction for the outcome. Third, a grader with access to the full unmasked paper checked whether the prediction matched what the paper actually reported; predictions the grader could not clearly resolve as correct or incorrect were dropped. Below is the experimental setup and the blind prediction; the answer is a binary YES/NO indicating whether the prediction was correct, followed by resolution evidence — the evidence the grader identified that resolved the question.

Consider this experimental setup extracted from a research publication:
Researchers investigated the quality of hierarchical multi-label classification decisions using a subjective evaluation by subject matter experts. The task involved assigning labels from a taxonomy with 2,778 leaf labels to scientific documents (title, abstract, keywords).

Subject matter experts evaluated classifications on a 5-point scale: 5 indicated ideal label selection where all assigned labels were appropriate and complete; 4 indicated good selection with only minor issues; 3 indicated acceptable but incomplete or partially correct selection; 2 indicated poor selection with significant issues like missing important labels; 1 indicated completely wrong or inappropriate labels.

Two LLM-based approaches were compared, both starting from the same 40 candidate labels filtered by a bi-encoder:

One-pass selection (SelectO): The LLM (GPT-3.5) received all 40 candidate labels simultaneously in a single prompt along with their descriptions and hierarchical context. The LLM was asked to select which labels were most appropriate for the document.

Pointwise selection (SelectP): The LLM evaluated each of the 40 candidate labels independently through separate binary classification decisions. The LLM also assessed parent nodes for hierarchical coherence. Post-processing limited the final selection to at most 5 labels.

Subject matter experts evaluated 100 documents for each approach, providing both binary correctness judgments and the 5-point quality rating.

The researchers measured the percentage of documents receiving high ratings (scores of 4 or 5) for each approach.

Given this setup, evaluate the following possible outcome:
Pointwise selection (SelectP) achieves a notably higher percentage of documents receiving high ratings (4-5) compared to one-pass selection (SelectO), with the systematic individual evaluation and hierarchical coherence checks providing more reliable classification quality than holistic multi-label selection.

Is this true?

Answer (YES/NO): YES